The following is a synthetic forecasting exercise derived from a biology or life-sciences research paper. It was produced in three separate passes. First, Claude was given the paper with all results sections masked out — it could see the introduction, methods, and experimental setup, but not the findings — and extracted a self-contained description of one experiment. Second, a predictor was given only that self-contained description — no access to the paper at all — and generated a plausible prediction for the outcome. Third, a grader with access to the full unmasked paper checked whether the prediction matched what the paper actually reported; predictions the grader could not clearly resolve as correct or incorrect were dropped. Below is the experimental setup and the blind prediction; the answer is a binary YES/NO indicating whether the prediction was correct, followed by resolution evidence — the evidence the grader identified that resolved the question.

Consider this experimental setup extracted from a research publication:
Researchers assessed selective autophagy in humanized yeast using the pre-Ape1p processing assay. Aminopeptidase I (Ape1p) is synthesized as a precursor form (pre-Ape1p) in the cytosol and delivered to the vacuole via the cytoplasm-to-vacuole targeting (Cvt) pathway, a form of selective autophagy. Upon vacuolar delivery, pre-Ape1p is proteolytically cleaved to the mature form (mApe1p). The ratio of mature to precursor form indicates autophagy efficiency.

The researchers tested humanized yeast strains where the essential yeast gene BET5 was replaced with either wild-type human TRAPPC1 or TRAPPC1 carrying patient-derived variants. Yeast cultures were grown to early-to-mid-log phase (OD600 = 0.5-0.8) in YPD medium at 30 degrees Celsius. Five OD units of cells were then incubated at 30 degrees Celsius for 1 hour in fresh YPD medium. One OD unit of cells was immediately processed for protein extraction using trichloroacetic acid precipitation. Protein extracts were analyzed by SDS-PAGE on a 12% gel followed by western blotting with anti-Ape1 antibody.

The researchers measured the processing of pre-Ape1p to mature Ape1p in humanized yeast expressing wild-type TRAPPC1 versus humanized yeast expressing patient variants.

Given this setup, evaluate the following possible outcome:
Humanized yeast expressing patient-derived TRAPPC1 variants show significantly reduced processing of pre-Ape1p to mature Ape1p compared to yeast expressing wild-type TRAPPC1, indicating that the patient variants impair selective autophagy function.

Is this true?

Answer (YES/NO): NO